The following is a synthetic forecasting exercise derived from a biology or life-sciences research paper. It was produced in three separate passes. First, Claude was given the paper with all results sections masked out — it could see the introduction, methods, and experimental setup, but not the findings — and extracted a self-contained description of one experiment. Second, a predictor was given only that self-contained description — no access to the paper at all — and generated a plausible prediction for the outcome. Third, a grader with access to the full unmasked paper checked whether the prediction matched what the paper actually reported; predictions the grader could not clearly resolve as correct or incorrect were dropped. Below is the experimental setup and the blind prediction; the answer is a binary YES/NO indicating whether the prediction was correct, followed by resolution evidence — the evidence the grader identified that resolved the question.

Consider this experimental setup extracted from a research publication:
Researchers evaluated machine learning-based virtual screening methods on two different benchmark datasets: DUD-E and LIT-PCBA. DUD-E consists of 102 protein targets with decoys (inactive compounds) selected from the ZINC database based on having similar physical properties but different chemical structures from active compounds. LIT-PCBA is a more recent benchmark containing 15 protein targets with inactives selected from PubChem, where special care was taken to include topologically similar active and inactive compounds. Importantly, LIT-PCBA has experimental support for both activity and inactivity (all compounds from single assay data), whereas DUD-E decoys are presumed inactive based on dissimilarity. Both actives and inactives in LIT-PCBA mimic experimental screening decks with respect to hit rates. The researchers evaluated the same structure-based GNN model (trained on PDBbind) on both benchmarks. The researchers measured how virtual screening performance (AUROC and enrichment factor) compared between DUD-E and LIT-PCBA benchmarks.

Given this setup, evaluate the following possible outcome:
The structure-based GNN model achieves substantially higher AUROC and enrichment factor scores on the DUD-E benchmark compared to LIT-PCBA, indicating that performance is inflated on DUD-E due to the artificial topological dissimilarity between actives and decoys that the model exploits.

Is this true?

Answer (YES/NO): NO